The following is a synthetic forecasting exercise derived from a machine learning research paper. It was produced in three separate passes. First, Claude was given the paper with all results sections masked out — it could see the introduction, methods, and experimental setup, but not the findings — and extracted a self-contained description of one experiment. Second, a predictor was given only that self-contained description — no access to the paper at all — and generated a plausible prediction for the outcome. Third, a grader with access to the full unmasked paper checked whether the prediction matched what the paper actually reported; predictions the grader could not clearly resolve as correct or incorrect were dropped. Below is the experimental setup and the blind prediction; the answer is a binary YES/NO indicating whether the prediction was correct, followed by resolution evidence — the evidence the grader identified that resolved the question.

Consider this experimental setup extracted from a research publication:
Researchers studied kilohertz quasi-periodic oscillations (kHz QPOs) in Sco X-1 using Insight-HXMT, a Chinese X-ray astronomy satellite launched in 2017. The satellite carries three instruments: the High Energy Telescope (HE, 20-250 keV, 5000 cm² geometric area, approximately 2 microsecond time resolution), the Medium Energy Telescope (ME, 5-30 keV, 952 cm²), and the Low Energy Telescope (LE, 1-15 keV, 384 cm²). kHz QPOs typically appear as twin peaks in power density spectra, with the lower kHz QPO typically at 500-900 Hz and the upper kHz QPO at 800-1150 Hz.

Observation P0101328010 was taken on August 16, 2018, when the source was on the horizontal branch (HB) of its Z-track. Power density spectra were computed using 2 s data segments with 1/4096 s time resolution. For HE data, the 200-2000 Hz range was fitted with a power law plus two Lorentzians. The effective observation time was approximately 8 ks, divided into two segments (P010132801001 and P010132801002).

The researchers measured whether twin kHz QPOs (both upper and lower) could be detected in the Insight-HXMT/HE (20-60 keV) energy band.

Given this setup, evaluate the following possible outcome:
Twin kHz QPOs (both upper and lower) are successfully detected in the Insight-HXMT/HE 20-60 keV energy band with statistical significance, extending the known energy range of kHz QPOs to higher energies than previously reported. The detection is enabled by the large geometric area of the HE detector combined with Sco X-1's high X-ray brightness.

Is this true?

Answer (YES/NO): YES